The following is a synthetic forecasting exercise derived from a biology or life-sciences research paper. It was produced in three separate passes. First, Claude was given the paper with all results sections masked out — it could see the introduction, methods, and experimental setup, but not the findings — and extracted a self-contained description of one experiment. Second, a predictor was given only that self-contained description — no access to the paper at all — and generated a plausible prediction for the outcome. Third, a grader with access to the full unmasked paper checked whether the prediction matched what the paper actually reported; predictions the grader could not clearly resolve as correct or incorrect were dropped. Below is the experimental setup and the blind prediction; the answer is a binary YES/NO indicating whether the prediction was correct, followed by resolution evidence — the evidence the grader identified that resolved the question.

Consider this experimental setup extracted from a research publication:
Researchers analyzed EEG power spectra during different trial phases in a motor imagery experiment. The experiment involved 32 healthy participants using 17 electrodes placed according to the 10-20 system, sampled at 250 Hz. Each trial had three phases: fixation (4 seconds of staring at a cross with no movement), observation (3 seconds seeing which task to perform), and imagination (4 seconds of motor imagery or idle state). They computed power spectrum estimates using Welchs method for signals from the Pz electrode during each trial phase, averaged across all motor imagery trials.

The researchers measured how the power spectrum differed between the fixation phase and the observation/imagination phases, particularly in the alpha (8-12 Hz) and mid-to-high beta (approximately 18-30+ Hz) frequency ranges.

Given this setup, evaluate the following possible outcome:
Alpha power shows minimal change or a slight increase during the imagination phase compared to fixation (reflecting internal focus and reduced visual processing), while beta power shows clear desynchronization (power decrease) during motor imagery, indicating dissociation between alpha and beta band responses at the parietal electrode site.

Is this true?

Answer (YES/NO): NO